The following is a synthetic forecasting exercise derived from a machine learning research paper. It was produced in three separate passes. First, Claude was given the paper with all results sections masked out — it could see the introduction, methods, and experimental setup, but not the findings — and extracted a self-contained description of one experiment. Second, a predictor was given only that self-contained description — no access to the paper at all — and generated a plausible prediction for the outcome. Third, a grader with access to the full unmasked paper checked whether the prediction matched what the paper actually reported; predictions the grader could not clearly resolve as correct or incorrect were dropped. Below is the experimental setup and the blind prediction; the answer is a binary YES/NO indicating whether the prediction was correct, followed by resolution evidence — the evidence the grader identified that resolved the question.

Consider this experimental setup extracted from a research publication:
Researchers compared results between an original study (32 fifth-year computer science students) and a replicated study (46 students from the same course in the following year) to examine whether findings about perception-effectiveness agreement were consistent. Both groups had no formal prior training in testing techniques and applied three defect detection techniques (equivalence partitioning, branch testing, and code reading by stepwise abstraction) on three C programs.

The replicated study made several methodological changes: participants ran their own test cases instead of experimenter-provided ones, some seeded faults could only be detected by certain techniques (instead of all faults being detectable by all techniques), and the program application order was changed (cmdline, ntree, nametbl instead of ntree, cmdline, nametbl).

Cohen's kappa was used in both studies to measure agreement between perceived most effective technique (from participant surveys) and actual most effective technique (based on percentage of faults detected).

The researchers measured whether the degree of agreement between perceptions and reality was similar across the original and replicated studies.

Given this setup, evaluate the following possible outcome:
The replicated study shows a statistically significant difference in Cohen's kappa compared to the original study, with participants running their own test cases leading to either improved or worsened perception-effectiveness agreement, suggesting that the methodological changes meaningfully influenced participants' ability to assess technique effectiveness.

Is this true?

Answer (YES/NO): NO